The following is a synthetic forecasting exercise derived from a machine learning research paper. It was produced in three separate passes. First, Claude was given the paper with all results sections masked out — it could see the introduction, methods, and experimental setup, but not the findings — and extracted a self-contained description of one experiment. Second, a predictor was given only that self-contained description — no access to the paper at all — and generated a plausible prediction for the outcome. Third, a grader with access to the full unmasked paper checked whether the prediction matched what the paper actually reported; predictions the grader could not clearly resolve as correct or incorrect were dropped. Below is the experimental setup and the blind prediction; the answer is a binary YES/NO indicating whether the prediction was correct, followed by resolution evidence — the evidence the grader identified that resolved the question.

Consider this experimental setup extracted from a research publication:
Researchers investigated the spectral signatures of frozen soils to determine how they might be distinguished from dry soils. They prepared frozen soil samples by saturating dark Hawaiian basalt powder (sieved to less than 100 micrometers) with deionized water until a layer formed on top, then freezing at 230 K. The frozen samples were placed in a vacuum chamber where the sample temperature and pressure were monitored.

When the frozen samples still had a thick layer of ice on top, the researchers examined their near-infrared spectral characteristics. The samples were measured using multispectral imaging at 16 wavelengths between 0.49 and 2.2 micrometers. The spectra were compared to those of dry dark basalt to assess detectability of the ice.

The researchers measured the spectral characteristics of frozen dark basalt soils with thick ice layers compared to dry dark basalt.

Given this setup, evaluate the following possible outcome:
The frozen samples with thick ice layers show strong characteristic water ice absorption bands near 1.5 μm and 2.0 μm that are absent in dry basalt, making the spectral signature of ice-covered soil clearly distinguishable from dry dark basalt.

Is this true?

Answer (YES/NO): NO